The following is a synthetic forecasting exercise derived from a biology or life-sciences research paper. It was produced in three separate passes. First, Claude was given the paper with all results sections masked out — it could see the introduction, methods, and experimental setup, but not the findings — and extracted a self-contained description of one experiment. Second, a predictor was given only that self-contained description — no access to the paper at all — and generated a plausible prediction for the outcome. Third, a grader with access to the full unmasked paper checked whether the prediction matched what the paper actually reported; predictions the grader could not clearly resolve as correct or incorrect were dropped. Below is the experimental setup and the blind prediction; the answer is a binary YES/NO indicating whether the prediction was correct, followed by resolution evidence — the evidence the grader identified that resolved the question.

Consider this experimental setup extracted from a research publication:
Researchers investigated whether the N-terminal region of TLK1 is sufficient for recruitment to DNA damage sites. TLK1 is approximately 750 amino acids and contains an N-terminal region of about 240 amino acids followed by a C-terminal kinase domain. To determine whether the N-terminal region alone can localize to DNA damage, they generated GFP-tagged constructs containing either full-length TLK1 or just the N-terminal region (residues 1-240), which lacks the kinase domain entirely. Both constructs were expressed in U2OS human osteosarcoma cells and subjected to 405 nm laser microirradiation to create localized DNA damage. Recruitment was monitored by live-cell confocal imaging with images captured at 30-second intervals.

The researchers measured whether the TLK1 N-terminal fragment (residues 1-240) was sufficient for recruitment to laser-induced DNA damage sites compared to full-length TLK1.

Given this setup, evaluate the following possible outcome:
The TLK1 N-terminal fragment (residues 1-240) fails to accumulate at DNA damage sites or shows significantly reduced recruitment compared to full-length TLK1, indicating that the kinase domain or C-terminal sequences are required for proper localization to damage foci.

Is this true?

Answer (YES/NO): NO